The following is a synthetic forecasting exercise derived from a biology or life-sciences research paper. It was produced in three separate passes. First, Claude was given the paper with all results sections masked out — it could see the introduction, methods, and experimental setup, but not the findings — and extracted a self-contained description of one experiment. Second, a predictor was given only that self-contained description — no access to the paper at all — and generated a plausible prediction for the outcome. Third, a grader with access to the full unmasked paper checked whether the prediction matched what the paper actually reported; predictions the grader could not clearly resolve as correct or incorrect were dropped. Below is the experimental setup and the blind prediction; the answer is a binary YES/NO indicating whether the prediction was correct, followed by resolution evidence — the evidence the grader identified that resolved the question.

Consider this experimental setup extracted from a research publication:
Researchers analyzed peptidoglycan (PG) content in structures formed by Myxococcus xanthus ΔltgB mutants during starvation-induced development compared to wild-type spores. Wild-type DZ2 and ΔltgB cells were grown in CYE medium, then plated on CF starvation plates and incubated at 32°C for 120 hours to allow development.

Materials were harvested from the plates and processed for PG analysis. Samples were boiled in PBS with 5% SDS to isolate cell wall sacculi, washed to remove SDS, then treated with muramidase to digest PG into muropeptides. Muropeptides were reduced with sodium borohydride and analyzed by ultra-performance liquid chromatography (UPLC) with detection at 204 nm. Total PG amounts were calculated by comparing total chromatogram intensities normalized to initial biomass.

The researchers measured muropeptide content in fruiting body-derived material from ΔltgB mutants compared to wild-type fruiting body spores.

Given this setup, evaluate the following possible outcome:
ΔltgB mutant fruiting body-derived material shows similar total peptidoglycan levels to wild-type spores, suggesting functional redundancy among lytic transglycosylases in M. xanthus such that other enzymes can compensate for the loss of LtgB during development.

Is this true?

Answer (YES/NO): NO